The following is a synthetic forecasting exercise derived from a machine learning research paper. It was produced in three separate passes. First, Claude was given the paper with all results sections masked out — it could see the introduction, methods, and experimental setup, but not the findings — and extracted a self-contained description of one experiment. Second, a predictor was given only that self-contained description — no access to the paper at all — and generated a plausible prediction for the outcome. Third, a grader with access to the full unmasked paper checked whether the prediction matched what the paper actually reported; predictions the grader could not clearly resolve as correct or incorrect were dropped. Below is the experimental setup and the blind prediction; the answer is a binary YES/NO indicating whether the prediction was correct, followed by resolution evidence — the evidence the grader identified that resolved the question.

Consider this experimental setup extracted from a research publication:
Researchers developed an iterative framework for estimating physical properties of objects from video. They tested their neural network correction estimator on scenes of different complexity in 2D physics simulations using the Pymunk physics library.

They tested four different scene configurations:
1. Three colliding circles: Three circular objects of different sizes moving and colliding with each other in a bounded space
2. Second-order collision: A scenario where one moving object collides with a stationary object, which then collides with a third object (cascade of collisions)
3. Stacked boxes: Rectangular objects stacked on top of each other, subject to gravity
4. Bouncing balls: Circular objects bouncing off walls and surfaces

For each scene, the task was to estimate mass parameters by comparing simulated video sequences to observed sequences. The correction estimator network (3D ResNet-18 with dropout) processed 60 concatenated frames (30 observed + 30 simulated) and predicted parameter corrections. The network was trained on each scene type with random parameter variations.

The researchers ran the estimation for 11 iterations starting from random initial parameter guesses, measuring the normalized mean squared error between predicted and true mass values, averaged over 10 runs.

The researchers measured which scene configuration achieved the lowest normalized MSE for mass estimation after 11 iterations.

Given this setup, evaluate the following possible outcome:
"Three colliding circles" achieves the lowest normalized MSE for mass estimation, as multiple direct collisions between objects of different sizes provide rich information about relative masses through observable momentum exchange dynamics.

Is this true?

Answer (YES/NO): NO